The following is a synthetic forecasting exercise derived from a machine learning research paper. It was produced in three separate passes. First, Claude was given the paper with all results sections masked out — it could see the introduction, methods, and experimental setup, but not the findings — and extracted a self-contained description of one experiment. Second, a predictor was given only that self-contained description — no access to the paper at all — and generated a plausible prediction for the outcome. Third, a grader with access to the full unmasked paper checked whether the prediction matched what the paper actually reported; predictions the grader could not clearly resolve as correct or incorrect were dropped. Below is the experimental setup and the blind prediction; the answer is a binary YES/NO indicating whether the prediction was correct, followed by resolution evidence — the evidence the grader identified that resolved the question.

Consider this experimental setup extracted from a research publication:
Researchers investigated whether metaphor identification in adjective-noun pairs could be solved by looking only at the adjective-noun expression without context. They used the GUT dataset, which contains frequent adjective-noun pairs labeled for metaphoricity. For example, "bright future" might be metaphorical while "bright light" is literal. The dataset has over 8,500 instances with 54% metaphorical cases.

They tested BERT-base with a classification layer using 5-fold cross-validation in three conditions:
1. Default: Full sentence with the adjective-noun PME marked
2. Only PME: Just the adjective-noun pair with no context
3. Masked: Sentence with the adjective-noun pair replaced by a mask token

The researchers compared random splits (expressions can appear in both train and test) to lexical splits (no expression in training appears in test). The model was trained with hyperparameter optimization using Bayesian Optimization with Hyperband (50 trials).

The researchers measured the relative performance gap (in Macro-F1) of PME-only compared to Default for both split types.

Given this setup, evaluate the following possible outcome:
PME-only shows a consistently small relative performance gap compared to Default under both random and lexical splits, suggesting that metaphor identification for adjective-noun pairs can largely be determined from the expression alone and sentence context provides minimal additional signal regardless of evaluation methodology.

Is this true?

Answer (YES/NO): NO